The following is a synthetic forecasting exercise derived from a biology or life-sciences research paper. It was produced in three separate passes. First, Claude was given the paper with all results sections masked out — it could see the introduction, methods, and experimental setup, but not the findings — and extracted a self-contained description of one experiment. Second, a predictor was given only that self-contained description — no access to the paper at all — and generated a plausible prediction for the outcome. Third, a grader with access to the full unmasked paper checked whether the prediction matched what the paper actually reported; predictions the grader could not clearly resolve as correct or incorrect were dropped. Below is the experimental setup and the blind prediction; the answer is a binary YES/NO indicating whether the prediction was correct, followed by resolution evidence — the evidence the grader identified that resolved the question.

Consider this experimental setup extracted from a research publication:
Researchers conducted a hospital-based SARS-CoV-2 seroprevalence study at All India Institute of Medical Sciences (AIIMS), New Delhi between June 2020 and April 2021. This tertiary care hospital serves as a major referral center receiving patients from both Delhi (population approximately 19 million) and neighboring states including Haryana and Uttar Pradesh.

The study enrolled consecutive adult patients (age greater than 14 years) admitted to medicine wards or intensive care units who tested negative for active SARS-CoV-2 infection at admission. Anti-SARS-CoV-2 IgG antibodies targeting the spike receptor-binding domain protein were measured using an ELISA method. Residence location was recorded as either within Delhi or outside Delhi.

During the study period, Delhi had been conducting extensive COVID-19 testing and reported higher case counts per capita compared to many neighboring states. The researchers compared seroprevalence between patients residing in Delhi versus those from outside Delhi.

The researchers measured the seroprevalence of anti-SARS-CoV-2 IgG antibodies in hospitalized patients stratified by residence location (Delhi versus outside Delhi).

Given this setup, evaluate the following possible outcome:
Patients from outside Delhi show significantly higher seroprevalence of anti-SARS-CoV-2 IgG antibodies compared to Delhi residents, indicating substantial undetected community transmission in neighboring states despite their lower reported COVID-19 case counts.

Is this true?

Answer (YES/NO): NO